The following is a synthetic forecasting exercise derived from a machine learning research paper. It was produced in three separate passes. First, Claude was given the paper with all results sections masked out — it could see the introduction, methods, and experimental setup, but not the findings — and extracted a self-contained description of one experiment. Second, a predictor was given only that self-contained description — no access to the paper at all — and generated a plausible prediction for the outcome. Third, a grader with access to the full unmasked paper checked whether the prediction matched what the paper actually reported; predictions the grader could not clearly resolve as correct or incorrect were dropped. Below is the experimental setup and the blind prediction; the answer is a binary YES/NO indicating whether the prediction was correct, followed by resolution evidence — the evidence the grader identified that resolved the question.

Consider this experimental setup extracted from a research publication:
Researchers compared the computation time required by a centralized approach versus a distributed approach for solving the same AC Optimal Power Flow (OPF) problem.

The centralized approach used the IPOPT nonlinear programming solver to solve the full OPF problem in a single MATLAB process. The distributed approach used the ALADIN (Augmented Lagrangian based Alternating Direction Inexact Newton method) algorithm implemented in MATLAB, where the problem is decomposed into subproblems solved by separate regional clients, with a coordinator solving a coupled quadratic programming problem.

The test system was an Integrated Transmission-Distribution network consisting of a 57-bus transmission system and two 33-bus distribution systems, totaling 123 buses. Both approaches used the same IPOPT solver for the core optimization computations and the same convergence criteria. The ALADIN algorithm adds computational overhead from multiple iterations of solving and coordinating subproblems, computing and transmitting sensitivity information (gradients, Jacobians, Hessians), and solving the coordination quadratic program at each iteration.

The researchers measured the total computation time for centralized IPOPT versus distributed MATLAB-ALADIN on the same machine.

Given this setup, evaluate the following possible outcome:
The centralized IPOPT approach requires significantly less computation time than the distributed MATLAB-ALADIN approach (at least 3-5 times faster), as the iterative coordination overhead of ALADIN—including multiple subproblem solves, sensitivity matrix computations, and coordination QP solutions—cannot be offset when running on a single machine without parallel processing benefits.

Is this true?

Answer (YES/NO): NO